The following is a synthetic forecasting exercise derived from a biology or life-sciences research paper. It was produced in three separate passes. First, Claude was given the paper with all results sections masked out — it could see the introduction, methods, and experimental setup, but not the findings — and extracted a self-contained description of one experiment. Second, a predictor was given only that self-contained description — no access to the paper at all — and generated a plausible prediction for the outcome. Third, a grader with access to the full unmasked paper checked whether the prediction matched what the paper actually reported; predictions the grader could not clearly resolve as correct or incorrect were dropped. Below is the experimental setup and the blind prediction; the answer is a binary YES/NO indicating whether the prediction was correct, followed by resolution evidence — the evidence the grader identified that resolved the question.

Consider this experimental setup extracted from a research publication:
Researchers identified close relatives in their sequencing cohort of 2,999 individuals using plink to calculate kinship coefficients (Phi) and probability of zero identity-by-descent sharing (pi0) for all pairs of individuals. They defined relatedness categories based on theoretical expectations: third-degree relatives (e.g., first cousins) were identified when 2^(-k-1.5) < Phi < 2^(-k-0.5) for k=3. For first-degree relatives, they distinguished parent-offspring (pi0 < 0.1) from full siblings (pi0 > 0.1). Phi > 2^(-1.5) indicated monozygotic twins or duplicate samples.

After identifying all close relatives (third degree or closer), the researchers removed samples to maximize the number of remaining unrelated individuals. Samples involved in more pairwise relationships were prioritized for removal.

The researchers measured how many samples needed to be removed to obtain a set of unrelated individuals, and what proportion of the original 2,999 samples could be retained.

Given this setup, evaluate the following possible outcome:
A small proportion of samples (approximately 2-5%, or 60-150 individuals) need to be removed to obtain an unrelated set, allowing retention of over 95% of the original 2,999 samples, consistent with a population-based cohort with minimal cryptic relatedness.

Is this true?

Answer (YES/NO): YES